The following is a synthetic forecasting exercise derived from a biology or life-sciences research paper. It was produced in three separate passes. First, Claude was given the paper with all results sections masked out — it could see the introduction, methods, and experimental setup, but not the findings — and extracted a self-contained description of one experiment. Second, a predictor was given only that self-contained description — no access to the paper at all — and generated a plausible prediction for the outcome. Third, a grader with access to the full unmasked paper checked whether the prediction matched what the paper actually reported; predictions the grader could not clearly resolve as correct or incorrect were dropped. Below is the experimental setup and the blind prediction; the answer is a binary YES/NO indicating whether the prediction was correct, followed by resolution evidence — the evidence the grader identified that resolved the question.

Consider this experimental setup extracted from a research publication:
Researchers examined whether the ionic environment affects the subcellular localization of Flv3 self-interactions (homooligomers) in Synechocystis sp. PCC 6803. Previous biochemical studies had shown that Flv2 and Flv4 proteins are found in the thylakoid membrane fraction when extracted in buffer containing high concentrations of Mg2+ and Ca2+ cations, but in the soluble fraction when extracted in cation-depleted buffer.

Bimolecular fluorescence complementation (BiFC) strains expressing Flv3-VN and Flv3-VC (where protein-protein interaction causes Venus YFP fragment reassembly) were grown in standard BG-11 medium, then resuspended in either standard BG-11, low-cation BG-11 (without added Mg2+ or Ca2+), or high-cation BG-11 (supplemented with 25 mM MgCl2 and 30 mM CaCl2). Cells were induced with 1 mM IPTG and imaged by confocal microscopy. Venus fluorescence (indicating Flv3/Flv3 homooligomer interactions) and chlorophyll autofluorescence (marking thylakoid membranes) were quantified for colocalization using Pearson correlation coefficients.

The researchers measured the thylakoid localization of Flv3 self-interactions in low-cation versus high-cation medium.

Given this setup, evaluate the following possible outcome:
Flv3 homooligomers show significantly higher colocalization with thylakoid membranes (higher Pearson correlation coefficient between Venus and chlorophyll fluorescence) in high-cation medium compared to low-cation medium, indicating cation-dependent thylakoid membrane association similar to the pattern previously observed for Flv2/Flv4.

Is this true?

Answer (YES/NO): NO